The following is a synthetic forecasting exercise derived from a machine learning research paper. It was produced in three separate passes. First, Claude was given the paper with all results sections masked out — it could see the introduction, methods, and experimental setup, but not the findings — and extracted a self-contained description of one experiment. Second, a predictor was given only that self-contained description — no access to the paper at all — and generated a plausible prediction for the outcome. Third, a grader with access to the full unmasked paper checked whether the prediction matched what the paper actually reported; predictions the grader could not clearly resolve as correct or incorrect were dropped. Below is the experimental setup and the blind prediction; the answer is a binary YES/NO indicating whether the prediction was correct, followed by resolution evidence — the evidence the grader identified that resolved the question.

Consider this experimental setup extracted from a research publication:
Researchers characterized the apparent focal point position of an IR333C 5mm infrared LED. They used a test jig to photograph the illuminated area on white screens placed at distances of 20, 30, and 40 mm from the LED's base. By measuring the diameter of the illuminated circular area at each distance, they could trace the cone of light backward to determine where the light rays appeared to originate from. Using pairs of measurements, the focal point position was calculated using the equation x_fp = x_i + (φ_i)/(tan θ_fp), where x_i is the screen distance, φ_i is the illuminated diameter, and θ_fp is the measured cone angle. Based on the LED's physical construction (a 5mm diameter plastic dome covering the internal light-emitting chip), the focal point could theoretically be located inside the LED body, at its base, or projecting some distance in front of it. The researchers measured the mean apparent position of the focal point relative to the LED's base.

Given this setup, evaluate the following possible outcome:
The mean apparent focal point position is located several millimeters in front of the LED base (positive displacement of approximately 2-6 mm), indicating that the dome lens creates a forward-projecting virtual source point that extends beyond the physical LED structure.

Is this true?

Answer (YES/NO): NO